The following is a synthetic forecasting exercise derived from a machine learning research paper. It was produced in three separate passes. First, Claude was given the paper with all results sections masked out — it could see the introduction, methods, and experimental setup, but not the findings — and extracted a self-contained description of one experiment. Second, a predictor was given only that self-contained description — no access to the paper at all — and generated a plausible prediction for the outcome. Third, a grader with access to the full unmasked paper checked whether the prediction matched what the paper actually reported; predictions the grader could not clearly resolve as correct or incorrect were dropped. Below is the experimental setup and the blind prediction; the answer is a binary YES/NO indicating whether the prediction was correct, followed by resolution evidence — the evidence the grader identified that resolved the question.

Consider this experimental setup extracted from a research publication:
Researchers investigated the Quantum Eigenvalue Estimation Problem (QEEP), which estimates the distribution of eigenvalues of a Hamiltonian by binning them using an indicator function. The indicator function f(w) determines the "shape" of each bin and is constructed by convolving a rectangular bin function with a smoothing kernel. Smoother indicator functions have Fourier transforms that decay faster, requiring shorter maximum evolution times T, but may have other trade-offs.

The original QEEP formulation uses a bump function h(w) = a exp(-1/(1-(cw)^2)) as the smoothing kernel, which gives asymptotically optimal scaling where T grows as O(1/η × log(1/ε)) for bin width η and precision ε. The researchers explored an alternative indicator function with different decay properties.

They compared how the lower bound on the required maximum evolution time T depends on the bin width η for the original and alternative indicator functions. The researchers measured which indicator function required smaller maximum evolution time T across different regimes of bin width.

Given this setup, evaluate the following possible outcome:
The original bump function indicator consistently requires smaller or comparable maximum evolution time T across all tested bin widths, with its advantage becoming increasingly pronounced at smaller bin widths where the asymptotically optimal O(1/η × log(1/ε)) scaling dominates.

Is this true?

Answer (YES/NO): NO